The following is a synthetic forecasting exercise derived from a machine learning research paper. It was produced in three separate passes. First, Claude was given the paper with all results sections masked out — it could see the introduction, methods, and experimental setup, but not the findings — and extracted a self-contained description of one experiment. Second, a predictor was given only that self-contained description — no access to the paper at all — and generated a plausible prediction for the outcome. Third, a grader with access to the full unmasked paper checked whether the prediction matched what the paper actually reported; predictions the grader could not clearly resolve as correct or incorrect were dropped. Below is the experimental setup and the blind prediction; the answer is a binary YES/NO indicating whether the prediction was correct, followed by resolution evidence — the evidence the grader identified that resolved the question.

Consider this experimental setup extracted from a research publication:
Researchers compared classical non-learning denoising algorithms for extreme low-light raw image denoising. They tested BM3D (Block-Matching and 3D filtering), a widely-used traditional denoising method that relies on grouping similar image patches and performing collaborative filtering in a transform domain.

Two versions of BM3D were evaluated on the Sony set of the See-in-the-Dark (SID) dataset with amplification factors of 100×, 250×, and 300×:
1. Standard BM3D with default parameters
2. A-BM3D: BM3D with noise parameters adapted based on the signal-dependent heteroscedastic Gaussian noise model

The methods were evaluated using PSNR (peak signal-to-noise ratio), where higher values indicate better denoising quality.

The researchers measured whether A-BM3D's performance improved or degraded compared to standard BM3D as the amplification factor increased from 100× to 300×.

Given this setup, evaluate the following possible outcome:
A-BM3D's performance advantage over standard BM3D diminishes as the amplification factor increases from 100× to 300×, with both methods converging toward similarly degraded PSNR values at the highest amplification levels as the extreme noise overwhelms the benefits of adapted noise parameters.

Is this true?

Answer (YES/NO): NO